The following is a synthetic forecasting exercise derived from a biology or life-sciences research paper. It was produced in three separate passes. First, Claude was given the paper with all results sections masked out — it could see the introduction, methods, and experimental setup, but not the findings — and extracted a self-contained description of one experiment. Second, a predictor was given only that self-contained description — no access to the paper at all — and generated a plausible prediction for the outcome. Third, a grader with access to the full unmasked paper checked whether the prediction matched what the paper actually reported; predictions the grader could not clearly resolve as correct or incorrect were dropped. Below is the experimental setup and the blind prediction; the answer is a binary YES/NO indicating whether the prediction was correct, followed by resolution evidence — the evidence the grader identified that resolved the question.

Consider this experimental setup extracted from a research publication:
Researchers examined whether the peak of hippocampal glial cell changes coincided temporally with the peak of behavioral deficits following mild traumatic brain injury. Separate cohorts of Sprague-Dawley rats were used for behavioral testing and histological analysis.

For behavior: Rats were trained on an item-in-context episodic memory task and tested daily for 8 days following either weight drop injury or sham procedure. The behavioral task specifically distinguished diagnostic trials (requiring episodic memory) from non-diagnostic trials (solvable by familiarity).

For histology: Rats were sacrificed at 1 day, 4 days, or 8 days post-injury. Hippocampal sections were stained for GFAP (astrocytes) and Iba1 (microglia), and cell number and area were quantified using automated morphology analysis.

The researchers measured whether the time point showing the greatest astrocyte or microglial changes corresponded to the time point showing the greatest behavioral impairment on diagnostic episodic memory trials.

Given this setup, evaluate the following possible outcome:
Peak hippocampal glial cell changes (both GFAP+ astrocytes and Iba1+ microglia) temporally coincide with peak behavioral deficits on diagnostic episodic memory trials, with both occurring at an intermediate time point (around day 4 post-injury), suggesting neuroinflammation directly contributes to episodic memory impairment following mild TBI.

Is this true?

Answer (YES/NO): NO